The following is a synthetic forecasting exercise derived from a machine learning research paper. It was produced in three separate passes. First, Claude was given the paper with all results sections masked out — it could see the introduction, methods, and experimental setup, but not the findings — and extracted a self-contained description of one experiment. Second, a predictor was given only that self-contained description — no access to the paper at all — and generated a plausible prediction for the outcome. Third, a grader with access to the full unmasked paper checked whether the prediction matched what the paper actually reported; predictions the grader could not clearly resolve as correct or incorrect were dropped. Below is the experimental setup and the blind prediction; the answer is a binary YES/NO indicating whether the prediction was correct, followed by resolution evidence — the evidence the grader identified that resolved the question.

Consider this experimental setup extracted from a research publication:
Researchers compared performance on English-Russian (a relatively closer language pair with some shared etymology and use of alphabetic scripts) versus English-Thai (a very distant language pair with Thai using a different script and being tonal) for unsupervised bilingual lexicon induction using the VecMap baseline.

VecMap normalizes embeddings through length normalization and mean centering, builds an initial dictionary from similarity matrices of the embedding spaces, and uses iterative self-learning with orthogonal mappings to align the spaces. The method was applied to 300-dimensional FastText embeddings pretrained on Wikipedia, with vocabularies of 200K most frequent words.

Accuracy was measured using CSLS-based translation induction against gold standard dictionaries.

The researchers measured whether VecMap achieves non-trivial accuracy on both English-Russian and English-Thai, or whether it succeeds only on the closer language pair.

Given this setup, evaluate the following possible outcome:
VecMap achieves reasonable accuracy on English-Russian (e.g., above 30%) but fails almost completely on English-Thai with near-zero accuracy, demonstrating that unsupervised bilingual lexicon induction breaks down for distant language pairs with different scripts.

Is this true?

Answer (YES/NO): YES